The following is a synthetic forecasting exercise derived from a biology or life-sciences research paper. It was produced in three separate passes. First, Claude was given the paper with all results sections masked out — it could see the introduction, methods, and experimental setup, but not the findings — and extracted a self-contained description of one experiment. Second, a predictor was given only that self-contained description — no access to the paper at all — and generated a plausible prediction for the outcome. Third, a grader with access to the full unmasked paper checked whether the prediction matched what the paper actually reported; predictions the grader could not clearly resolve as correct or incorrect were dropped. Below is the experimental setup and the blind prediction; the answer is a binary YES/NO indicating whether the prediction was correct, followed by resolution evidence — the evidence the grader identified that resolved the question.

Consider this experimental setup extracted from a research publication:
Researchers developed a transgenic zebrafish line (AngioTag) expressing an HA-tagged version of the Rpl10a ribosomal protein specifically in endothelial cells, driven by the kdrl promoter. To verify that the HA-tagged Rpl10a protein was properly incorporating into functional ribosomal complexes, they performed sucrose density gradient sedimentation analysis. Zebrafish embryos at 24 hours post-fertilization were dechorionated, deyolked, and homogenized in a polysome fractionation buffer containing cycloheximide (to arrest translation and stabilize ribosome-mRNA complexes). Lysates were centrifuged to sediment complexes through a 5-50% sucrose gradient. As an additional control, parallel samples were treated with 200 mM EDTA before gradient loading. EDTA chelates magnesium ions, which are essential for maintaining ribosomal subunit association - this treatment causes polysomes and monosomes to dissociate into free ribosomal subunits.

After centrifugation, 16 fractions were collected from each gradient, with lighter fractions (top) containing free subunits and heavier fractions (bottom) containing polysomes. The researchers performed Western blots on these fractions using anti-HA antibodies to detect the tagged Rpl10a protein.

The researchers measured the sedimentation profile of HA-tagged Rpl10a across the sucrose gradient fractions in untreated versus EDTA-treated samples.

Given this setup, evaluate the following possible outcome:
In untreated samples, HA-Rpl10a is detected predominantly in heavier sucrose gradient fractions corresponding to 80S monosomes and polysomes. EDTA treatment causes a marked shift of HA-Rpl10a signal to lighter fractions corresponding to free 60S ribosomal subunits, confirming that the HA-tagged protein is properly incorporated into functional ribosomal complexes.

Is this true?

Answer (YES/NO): YES